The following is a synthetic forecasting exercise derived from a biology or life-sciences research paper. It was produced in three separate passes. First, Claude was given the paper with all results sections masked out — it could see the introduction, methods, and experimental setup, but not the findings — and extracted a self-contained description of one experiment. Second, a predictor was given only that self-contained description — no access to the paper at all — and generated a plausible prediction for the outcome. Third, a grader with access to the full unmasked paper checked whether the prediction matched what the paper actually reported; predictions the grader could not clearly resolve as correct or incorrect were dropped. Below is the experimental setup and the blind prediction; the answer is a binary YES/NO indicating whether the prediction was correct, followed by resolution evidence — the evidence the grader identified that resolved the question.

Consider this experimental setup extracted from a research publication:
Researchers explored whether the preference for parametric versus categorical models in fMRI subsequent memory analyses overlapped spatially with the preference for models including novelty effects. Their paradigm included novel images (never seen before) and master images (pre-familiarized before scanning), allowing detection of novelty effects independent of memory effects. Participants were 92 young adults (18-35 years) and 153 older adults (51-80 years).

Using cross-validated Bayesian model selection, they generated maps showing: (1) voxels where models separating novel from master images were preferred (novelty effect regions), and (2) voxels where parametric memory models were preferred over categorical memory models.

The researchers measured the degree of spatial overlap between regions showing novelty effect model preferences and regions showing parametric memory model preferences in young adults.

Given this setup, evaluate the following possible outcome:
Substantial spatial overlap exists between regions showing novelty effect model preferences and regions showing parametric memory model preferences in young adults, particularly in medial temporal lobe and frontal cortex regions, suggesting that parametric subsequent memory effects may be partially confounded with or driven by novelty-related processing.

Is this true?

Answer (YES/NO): NO